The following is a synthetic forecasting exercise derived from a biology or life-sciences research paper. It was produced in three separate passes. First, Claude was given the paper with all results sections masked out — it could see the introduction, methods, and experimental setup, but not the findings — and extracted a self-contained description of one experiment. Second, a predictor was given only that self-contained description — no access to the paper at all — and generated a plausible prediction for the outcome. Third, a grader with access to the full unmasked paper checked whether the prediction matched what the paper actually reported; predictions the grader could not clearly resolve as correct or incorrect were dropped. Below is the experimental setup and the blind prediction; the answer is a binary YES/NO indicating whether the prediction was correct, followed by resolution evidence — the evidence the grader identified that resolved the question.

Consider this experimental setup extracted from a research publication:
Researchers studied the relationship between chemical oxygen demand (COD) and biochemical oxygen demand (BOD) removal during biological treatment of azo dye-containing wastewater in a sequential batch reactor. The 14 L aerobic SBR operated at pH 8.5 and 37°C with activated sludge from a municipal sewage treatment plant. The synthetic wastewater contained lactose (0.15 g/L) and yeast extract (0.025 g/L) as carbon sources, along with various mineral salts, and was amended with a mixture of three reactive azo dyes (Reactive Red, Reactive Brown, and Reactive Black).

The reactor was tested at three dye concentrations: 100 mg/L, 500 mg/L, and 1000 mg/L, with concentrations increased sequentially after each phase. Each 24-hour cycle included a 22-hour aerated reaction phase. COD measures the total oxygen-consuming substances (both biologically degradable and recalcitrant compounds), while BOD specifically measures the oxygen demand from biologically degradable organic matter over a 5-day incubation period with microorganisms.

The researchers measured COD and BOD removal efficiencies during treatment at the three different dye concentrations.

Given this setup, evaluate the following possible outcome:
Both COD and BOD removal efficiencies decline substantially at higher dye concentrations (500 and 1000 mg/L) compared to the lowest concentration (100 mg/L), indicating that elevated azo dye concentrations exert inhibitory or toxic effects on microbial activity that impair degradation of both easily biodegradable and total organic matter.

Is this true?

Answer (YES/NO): NO